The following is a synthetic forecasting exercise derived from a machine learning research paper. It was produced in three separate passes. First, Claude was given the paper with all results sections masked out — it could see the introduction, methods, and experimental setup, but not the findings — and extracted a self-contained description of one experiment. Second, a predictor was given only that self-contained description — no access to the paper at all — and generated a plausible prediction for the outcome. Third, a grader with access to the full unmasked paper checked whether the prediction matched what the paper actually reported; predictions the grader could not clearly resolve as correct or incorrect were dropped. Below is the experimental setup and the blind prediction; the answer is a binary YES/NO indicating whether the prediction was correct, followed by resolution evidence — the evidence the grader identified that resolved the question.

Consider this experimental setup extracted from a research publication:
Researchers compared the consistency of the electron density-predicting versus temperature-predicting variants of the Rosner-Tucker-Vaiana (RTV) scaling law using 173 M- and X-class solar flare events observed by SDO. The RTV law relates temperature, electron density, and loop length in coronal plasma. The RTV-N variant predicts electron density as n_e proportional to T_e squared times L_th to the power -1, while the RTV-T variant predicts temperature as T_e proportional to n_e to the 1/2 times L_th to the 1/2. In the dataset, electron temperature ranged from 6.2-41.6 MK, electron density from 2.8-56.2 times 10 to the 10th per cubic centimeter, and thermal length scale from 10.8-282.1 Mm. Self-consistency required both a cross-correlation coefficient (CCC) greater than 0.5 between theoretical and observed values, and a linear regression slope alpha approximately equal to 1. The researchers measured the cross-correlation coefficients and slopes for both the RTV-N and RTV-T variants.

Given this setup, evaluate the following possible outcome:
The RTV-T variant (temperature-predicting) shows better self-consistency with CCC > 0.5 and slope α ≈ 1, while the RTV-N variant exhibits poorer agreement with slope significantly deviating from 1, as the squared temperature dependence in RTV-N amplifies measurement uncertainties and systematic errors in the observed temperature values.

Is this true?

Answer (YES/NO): NO